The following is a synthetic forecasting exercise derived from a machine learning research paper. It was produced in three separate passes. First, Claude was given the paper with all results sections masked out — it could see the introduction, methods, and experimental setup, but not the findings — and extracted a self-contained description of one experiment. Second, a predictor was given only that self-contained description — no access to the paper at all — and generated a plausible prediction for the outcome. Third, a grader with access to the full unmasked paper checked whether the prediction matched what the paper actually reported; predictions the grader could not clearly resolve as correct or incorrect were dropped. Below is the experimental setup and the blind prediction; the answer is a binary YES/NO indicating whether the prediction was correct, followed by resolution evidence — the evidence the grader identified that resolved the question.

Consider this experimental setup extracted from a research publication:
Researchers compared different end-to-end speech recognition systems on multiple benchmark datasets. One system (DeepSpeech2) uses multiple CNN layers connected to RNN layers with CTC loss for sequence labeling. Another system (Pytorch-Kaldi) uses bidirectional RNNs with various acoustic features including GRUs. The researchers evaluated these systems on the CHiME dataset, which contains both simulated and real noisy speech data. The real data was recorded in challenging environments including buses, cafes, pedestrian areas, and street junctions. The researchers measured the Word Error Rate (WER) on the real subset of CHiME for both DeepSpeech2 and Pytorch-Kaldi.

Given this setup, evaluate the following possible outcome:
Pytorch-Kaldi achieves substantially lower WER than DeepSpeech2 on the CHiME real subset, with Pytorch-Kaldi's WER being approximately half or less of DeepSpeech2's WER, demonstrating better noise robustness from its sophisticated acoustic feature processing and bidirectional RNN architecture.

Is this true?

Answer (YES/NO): NO